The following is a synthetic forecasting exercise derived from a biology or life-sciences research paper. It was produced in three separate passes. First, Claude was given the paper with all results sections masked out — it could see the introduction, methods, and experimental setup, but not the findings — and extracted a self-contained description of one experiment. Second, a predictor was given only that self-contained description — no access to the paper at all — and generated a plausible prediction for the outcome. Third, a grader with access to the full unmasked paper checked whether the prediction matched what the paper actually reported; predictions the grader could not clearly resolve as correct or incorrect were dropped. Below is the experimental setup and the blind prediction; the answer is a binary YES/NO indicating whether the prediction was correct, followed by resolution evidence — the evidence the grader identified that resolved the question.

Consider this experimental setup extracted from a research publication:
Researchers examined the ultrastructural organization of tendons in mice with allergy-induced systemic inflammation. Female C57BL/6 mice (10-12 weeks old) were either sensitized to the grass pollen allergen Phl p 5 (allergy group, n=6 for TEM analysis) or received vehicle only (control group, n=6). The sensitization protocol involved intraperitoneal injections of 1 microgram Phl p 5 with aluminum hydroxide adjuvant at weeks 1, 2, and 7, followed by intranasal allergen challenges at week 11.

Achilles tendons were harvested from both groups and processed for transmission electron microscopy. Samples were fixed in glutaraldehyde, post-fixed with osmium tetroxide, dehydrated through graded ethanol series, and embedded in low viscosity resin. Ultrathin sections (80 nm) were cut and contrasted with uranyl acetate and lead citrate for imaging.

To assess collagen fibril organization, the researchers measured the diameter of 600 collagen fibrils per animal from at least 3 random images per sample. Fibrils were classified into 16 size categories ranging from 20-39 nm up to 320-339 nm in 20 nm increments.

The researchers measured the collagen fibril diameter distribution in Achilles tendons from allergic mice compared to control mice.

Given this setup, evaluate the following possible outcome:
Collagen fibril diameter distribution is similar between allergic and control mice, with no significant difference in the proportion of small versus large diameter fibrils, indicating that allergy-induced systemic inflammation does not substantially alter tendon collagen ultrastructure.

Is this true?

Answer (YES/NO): YES